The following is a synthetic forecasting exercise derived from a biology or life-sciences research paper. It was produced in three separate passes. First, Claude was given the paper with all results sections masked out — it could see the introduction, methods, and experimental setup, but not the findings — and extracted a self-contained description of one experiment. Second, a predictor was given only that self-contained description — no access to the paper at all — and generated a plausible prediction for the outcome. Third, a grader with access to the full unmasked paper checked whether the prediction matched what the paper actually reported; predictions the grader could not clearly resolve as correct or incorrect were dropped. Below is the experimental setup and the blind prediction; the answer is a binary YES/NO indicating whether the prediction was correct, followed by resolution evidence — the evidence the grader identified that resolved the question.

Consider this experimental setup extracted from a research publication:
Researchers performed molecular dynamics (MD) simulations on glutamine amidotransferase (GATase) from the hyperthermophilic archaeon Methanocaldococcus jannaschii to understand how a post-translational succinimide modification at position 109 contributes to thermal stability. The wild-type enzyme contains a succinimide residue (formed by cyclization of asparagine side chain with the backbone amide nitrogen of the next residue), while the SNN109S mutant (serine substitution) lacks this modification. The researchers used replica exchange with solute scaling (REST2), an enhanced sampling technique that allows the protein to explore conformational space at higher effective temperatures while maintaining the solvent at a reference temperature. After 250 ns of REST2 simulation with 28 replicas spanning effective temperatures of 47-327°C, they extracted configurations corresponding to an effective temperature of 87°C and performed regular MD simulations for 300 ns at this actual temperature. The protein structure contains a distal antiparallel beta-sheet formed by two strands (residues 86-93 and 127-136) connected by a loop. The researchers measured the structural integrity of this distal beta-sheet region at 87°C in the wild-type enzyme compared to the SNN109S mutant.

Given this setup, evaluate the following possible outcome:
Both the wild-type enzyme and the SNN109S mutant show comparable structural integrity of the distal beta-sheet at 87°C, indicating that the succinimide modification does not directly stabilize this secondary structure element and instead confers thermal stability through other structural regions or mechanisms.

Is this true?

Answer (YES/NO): NO